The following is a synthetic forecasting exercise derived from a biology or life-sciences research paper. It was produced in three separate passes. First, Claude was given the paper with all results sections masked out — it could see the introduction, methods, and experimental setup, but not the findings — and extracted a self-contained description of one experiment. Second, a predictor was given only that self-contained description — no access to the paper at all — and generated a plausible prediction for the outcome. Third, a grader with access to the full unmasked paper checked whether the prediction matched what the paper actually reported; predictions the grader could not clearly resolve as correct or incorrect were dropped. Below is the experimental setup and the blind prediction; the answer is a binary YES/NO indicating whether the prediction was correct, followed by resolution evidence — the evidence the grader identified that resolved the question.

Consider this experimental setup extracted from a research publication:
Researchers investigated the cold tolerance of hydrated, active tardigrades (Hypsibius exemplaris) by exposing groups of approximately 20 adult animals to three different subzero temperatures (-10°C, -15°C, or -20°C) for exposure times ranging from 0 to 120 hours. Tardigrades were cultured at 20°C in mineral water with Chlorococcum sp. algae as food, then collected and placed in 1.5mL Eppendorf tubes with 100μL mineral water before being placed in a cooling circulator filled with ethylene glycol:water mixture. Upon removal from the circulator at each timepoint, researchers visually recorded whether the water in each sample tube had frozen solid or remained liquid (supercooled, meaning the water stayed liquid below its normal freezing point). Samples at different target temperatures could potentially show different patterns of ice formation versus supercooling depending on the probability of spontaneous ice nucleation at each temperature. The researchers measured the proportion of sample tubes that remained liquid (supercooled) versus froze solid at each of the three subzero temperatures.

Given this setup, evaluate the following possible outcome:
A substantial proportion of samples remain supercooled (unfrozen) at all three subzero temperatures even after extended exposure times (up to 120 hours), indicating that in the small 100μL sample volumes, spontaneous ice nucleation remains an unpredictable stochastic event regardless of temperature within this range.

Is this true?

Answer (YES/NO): NO